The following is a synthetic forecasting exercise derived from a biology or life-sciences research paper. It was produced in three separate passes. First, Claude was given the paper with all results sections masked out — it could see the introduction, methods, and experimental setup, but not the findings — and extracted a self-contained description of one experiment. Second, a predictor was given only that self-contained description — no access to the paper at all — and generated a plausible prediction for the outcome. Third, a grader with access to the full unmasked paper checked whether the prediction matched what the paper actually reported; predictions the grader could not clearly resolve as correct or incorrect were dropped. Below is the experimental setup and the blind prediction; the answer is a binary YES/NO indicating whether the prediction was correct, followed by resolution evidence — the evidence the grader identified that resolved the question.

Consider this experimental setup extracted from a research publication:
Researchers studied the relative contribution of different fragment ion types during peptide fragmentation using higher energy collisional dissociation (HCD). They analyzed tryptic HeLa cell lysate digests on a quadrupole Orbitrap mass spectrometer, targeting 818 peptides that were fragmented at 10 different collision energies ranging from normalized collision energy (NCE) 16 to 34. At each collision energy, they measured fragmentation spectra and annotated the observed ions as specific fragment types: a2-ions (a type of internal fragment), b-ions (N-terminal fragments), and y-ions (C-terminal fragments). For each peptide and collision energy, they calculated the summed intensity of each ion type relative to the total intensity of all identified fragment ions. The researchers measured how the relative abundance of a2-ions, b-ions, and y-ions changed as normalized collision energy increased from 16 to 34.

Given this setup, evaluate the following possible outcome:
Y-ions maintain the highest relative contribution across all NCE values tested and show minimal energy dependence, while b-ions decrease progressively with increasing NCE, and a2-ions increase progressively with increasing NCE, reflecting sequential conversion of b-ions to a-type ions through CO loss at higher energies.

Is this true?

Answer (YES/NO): YES